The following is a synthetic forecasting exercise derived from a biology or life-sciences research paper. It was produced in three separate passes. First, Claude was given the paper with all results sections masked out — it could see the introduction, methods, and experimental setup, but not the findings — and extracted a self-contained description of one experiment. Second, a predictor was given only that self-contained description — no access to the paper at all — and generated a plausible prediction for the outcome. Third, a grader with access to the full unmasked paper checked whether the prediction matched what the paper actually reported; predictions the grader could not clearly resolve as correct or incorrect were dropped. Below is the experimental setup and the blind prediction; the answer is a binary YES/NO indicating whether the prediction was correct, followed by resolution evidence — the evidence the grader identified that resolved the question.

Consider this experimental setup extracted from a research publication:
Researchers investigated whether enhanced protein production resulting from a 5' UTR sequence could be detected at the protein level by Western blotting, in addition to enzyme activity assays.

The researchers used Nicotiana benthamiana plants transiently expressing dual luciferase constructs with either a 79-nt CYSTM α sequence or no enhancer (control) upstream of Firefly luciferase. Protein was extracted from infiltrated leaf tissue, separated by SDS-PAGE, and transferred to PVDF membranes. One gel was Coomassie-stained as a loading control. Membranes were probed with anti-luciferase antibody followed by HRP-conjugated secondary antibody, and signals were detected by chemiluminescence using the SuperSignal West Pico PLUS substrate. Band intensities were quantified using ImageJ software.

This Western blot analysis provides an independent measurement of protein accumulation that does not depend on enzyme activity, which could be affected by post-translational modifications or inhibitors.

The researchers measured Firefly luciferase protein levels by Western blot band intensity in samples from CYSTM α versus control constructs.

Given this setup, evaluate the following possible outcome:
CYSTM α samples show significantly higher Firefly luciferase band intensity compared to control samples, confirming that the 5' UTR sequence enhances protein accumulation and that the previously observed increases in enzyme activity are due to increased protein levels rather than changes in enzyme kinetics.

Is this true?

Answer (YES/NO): YES